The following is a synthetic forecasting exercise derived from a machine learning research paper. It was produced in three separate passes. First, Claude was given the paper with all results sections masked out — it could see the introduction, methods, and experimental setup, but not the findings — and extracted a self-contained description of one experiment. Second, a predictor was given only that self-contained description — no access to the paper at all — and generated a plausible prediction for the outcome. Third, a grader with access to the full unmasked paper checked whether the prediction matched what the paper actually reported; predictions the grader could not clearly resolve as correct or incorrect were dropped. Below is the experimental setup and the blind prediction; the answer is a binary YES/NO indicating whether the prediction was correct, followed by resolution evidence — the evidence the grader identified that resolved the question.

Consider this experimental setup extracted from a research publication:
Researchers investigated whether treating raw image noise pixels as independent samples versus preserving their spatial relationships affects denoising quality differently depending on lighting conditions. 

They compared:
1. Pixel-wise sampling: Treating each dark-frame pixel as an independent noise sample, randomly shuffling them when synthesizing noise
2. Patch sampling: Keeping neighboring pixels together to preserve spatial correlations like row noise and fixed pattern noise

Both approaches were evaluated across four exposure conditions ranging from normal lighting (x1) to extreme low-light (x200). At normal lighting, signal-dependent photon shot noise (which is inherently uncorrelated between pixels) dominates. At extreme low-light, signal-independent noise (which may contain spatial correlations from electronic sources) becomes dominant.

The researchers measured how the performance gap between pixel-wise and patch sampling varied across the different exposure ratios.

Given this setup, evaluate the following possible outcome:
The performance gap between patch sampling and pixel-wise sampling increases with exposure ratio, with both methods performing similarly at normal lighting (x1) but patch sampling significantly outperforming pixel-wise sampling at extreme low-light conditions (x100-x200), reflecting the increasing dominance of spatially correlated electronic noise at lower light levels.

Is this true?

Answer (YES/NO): YES